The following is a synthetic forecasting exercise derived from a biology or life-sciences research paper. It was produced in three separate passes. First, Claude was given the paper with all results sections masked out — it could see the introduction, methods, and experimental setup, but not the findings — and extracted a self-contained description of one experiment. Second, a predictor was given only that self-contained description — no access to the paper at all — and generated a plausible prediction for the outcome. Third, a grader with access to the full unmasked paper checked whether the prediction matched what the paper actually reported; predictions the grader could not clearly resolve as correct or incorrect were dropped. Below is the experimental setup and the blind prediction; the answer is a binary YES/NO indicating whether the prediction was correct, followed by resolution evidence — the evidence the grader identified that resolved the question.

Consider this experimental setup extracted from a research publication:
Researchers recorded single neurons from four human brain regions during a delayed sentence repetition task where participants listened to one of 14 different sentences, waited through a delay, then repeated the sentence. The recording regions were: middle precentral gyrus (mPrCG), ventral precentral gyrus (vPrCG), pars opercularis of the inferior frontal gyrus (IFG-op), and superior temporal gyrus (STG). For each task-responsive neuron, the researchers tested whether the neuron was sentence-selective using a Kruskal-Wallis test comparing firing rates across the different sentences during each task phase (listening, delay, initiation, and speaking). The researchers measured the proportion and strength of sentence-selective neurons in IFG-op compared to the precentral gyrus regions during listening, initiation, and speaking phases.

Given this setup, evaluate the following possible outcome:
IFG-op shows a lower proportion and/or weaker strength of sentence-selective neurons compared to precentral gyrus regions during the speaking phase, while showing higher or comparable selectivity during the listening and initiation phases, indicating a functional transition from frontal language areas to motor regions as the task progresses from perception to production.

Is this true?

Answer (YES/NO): NO